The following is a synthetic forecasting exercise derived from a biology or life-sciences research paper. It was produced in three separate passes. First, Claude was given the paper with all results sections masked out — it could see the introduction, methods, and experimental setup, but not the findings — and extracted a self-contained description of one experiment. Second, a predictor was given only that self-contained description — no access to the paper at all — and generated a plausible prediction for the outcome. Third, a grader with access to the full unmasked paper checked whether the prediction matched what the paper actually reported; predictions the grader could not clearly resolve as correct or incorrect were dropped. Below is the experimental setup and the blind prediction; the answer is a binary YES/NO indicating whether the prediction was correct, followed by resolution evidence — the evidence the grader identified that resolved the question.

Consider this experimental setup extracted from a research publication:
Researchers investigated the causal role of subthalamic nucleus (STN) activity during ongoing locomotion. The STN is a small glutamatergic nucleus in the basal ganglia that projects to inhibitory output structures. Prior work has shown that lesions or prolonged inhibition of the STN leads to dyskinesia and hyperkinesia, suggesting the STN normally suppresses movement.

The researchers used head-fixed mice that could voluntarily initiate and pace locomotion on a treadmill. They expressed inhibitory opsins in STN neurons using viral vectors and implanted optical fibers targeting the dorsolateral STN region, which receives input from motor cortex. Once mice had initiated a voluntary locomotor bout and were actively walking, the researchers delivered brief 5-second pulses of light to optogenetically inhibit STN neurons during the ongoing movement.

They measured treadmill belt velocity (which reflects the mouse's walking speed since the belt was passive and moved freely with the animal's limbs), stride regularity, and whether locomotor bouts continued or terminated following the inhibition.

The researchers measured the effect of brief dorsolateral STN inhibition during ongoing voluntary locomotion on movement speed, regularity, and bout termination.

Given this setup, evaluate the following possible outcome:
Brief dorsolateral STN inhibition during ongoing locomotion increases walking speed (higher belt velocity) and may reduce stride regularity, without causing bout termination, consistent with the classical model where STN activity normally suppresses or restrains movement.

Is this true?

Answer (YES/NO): NO